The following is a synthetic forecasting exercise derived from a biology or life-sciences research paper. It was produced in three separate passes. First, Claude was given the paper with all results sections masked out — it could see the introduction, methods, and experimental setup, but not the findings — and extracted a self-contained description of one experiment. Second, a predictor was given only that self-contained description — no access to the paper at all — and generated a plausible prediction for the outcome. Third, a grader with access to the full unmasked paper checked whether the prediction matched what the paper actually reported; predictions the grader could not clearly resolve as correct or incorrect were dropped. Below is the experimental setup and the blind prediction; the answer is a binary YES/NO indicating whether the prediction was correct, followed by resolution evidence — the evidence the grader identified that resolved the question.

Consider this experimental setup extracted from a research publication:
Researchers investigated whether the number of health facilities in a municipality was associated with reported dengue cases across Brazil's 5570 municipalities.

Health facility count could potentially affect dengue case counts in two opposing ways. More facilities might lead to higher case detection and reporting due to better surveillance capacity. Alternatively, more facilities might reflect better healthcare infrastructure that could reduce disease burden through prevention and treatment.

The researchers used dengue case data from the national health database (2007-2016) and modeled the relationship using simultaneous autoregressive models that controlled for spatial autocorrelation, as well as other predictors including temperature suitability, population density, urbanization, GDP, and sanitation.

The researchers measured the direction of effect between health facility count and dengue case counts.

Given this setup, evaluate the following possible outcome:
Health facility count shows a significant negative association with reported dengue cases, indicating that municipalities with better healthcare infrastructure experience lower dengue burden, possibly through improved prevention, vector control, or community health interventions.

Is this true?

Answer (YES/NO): NO